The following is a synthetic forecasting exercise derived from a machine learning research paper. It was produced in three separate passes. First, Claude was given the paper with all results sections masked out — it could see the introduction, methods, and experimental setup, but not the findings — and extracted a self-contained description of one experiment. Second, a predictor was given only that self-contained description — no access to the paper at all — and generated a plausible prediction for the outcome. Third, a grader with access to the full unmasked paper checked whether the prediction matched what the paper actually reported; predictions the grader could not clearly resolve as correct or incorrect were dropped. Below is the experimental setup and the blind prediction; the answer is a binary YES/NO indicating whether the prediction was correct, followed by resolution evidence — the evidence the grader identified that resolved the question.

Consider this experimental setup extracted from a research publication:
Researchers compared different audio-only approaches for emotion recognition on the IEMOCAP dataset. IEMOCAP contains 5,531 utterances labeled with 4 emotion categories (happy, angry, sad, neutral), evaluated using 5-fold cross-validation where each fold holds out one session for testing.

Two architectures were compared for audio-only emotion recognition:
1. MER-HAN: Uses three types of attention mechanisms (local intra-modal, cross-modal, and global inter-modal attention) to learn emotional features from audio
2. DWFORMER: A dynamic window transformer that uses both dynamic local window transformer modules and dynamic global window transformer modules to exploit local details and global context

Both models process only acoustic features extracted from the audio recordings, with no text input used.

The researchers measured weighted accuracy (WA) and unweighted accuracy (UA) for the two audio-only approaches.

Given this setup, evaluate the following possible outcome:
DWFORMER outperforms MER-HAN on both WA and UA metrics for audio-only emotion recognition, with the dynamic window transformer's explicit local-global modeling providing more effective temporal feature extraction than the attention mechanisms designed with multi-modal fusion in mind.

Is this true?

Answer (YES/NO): YES